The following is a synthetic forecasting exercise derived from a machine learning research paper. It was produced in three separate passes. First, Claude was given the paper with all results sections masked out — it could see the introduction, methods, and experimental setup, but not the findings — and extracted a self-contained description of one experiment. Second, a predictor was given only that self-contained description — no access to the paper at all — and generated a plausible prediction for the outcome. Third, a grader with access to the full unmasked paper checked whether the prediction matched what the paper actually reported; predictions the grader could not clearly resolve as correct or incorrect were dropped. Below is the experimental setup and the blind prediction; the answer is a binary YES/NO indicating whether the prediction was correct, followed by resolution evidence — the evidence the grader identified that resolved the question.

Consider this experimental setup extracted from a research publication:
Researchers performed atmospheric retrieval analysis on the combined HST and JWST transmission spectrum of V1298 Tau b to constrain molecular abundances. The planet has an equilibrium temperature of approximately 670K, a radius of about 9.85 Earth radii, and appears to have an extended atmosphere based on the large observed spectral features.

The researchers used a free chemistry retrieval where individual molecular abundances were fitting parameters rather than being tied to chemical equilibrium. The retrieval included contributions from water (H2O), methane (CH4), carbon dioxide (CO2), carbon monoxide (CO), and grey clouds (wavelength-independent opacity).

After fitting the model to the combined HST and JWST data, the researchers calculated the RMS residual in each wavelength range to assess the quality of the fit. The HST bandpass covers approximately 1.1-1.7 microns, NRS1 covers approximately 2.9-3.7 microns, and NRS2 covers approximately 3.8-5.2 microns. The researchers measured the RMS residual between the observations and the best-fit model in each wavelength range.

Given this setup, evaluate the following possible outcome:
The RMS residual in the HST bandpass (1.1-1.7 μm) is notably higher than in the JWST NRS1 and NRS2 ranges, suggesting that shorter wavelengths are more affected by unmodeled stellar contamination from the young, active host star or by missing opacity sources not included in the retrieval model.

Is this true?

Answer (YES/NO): NO